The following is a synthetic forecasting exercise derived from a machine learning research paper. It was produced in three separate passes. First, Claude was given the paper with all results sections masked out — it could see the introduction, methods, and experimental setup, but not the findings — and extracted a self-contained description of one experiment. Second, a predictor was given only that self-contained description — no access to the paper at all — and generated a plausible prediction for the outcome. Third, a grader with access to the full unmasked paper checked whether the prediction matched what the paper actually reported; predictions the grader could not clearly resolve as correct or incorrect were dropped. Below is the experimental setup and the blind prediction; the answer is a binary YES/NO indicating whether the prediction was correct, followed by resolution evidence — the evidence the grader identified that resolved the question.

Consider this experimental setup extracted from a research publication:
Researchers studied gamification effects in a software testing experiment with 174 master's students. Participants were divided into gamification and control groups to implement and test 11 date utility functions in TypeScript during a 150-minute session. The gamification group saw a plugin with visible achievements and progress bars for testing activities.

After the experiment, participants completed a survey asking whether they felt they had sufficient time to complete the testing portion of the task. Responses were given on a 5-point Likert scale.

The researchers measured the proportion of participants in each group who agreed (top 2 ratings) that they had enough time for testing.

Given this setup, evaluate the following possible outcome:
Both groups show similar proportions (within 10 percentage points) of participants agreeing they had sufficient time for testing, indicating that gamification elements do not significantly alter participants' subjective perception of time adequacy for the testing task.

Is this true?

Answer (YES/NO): NO